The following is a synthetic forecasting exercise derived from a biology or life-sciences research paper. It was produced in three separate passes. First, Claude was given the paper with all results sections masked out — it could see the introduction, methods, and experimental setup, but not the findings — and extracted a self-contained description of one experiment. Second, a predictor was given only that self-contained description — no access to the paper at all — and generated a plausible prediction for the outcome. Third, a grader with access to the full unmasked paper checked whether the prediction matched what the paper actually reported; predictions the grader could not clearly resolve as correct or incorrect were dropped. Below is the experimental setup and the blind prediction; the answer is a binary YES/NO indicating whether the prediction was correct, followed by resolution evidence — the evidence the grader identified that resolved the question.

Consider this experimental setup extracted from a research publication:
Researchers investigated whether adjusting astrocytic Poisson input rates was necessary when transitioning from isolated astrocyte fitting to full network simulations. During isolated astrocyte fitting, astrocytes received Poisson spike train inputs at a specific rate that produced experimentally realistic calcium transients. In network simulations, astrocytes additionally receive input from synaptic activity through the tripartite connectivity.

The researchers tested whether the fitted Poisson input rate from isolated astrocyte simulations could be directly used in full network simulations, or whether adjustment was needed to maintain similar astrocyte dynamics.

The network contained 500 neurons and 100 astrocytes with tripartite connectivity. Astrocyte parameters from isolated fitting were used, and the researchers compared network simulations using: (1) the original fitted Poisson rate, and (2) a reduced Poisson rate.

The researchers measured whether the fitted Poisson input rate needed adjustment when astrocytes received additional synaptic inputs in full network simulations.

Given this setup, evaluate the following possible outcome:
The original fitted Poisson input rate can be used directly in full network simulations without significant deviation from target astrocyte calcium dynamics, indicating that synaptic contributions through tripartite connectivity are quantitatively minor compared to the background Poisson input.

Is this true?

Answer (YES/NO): NO